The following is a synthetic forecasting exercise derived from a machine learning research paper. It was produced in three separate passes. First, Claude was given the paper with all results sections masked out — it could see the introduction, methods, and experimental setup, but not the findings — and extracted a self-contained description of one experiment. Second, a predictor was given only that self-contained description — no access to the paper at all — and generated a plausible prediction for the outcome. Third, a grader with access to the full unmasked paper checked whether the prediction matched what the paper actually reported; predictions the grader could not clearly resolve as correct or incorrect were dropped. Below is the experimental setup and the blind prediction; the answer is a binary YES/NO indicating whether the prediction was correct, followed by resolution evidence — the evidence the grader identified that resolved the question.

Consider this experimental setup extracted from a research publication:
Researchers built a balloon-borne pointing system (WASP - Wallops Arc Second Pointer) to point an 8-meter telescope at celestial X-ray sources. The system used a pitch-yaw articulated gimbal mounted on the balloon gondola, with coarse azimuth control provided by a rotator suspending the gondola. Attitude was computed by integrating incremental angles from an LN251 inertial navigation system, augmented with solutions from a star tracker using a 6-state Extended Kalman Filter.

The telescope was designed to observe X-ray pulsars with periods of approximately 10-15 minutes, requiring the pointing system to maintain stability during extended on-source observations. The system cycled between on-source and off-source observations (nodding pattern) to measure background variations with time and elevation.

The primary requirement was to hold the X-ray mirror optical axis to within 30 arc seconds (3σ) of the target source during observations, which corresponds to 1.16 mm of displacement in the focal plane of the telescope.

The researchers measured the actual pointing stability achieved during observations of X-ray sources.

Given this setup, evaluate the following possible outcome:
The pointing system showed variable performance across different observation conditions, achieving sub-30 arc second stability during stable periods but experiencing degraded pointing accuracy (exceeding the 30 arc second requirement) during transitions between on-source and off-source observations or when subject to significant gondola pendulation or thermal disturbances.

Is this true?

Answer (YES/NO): NO